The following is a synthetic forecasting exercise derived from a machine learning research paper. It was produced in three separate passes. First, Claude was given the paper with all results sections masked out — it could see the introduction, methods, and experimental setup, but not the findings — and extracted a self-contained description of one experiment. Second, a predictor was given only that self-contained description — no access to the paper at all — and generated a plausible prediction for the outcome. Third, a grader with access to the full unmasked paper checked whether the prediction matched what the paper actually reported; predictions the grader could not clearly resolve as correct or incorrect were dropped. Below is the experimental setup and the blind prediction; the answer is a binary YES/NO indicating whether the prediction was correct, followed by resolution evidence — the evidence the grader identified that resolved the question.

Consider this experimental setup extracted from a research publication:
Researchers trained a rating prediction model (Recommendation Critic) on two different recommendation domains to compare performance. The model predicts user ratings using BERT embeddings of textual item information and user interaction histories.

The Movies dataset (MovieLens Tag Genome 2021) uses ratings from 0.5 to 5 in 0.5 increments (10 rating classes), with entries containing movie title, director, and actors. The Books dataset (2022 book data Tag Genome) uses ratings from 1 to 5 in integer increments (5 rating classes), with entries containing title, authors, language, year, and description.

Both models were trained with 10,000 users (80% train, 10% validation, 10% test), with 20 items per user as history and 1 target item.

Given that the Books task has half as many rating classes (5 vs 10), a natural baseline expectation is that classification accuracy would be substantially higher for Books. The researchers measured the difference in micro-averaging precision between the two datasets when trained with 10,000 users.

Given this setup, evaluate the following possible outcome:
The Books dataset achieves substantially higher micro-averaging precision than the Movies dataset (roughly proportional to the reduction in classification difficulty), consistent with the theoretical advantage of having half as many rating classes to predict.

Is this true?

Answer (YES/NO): NO